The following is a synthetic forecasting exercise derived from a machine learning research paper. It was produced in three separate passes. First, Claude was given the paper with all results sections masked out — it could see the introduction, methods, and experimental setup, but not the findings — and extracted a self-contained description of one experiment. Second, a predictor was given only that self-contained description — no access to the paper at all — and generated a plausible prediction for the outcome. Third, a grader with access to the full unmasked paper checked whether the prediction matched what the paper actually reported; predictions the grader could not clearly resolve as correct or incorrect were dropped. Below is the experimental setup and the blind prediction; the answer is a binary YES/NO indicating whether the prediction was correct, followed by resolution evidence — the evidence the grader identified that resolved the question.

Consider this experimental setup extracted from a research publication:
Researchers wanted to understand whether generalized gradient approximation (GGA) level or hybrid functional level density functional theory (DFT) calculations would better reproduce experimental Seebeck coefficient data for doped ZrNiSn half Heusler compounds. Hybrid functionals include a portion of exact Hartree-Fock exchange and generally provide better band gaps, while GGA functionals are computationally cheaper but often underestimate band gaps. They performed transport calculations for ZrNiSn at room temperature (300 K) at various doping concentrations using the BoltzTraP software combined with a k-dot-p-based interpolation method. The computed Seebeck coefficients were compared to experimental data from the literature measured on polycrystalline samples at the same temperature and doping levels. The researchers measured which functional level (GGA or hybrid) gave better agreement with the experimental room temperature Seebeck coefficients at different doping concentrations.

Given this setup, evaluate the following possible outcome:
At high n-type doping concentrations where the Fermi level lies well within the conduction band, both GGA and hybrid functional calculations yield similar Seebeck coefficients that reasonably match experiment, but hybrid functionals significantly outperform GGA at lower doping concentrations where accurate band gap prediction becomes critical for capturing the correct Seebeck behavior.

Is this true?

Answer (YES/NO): NO